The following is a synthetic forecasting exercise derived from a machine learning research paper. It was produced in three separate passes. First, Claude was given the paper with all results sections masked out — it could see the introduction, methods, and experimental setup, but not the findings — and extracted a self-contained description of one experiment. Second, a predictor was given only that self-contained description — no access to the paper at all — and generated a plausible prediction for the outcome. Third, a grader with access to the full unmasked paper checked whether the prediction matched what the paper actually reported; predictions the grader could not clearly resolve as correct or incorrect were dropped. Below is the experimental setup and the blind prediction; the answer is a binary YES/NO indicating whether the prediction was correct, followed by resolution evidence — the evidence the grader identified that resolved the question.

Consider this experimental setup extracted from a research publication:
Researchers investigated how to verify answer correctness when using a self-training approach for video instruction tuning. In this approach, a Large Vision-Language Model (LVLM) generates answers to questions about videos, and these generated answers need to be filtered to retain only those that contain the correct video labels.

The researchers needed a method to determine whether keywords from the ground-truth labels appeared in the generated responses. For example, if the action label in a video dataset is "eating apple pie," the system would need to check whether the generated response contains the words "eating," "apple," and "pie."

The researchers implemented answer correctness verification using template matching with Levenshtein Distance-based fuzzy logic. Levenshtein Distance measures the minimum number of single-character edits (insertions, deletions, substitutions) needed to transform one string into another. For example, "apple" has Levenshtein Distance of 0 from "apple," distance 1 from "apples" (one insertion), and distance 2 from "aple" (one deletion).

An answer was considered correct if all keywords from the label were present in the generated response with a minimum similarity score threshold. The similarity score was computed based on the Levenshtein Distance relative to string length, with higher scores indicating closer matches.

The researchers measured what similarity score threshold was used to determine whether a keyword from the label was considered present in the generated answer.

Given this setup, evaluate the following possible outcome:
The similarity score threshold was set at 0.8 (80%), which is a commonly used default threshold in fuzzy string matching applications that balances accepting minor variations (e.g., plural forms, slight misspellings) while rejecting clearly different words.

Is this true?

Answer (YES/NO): YES